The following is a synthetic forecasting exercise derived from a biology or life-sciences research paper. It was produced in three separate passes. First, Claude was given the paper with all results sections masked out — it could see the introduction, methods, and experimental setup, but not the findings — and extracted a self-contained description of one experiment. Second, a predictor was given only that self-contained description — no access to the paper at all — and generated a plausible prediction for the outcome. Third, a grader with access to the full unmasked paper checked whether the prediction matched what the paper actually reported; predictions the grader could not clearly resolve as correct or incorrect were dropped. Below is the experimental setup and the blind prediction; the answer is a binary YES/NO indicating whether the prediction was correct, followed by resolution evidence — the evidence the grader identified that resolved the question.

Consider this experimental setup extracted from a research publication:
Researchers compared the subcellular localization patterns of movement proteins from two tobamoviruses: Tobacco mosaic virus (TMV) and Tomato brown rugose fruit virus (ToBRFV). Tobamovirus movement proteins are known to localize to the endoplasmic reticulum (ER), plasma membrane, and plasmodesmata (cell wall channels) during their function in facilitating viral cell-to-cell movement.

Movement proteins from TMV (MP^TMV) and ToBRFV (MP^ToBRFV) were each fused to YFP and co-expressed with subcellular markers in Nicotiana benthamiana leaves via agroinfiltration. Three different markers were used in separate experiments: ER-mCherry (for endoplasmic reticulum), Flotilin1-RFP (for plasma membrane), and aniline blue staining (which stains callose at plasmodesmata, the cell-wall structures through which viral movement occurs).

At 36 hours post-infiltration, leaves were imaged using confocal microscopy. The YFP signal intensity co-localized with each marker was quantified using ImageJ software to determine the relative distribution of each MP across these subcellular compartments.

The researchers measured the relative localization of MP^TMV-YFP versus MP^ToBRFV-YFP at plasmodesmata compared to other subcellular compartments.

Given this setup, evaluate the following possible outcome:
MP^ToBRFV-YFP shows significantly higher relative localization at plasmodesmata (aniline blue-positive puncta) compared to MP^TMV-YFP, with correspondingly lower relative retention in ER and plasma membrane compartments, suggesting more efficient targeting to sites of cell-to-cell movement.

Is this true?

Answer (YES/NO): NO